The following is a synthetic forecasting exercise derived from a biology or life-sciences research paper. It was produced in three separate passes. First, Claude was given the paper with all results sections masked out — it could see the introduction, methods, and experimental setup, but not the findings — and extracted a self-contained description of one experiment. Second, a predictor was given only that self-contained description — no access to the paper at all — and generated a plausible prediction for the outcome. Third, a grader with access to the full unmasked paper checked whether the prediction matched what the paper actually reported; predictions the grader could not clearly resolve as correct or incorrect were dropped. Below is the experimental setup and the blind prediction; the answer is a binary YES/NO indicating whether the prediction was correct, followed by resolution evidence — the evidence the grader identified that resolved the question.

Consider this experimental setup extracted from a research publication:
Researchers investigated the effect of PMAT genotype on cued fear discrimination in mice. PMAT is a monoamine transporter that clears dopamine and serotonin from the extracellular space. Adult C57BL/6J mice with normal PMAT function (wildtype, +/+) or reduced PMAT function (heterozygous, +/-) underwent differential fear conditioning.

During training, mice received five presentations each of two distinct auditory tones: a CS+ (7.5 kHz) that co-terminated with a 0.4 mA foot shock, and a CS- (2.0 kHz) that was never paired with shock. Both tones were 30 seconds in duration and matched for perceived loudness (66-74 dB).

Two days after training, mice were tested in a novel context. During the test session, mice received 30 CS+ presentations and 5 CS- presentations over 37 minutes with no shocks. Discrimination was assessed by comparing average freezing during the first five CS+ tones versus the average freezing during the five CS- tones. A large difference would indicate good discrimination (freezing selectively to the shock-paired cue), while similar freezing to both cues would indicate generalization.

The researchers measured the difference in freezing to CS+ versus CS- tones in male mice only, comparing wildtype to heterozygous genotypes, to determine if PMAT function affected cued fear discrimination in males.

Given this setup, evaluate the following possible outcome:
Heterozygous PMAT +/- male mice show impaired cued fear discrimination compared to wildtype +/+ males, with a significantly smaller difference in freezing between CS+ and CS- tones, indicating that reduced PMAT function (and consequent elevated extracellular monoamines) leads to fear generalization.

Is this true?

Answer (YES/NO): NO